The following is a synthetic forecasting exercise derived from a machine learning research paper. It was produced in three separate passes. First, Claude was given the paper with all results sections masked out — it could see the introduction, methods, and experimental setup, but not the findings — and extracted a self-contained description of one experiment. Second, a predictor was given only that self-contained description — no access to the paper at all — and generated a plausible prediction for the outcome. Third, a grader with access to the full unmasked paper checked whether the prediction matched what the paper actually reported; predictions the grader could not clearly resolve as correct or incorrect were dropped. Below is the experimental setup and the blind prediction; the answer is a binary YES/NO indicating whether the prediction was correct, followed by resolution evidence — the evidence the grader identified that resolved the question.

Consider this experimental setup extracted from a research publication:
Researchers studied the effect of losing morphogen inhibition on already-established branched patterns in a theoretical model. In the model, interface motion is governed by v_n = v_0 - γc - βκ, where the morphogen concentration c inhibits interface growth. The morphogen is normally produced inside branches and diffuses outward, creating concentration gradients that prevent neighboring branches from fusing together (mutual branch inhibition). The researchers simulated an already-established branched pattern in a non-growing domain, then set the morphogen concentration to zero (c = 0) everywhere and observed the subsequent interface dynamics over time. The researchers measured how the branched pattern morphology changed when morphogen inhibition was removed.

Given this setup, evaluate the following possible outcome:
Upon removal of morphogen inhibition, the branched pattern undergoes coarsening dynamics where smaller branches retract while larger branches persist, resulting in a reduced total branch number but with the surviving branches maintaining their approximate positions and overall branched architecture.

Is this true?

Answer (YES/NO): NO